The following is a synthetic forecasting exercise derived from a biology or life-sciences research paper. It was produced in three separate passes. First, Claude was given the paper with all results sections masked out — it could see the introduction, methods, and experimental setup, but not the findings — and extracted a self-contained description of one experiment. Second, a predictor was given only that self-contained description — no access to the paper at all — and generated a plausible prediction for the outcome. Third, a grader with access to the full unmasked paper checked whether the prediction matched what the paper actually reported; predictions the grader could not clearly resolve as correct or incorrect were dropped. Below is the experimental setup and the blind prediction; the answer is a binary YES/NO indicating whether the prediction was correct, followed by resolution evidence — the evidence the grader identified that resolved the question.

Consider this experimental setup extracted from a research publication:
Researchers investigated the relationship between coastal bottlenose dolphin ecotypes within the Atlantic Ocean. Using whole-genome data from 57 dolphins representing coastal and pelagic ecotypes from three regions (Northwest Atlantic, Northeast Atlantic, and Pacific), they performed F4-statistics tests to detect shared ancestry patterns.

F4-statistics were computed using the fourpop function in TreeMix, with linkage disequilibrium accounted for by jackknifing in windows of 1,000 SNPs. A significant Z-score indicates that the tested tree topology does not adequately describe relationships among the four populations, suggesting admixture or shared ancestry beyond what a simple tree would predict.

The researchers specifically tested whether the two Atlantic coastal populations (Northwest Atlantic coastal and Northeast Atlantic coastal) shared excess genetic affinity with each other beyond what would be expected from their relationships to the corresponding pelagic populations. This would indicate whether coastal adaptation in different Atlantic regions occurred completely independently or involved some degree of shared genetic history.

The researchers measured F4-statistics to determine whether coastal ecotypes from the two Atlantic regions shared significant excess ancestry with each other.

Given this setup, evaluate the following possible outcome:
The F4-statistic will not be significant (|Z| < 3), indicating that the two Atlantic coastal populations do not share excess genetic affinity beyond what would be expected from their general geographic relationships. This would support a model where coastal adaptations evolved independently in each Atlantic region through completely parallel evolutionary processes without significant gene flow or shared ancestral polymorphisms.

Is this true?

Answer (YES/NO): NO